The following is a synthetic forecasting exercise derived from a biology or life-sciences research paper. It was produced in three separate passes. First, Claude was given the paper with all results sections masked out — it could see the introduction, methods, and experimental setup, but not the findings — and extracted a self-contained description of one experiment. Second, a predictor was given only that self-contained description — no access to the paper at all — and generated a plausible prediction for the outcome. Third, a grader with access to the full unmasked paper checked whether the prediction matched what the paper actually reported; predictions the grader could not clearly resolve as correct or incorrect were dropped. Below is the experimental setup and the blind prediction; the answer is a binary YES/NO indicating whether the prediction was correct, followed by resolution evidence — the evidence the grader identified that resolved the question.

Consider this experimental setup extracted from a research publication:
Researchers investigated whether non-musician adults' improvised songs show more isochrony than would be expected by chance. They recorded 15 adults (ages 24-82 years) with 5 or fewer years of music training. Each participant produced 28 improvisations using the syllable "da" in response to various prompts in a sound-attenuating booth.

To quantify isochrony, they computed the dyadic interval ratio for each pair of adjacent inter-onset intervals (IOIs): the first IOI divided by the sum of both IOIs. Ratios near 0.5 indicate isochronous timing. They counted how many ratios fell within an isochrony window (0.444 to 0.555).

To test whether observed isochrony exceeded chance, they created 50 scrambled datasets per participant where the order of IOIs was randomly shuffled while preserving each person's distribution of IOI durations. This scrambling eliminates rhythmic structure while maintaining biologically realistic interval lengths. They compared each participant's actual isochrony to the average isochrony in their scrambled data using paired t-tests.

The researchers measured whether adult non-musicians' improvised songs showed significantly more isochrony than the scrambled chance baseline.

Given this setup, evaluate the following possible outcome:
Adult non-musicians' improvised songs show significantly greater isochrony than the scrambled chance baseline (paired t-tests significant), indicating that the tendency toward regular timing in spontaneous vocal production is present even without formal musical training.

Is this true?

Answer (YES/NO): YES